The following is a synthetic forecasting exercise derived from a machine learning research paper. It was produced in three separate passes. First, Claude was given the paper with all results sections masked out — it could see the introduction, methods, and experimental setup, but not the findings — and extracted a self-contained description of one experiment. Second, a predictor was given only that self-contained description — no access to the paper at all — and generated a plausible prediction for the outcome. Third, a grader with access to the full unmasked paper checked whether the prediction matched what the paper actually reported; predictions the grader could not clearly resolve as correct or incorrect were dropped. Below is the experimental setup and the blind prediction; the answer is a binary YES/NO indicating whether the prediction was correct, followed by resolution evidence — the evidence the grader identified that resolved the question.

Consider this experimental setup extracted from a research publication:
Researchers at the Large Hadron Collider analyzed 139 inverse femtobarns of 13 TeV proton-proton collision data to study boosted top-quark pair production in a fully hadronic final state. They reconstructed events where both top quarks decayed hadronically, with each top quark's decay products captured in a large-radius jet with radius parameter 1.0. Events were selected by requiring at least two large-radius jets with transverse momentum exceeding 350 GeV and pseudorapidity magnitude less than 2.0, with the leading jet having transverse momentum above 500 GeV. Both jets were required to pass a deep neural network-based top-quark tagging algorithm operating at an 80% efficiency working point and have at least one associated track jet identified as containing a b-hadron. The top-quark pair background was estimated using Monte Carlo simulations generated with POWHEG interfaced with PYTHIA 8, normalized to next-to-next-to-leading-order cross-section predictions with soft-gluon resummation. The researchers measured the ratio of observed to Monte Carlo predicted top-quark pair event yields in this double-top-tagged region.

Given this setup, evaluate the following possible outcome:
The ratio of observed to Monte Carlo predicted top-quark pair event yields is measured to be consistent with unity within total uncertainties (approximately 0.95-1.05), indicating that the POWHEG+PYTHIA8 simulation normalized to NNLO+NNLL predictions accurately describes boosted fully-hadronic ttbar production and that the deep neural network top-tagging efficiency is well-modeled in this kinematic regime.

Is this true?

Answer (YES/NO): NO